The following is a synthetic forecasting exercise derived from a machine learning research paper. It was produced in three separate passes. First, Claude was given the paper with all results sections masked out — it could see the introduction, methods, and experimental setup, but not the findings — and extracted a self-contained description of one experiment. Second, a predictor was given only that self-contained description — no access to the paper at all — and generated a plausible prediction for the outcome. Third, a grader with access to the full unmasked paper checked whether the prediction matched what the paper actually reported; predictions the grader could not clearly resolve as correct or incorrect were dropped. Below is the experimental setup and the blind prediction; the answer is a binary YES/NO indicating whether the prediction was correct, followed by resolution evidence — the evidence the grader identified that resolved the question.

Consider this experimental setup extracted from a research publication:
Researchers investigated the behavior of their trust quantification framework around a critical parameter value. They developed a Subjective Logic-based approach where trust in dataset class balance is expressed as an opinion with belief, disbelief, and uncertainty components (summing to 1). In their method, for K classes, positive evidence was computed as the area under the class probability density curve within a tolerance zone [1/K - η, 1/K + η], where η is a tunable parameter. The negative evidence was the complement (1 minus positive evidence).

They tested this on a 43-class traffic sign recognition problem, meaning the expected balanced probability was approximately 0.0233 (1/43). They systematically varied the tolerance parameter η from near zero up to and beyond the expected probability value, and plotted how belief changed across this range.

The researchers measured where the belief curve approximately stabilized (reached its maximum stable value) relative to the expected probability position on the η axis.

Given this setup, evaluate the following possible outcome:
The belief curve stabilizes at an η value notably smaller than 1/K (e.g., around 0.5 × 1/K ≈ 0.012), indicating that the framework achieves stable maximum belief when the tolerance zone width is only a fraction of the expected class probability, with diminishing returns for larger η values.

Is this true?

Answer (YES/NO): NO